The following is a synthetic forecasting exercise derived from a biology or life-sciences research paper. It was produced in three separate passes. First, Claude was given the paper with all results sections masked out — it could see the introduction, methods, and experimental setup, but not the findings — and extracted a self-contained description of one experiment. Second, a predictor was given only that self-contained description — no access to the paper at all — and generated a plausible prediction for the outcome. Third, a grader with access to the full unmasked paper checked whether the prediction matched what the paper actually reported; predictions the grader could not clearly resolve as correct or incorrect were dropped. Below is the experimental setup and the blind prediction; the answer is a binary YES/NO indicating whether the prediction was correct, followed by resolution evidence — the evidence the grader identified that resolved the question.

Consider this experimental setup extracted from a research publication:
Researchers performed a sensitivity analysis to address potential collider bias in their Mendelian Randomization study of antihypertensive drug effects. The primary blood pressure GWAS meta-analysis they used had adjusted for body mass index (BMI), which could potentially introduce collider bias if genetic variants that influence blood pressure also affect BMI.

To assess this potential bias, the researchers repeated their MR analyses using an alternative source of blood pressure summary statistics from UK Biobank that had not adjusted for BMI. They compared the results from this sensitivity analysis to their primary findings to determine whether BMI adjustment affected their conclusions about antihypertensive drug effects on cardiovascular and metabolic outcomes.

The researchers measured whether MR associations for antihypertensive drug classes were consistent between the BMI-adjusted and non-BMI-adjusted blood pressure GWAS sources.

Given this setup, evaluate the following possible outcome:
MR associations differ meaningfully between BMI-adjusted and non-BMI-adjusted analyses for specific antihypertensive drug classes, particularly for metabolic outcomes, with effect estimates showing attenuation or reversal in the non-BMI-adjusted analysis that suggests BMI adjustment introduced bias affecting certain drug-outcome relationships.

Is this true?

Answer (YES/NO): NO